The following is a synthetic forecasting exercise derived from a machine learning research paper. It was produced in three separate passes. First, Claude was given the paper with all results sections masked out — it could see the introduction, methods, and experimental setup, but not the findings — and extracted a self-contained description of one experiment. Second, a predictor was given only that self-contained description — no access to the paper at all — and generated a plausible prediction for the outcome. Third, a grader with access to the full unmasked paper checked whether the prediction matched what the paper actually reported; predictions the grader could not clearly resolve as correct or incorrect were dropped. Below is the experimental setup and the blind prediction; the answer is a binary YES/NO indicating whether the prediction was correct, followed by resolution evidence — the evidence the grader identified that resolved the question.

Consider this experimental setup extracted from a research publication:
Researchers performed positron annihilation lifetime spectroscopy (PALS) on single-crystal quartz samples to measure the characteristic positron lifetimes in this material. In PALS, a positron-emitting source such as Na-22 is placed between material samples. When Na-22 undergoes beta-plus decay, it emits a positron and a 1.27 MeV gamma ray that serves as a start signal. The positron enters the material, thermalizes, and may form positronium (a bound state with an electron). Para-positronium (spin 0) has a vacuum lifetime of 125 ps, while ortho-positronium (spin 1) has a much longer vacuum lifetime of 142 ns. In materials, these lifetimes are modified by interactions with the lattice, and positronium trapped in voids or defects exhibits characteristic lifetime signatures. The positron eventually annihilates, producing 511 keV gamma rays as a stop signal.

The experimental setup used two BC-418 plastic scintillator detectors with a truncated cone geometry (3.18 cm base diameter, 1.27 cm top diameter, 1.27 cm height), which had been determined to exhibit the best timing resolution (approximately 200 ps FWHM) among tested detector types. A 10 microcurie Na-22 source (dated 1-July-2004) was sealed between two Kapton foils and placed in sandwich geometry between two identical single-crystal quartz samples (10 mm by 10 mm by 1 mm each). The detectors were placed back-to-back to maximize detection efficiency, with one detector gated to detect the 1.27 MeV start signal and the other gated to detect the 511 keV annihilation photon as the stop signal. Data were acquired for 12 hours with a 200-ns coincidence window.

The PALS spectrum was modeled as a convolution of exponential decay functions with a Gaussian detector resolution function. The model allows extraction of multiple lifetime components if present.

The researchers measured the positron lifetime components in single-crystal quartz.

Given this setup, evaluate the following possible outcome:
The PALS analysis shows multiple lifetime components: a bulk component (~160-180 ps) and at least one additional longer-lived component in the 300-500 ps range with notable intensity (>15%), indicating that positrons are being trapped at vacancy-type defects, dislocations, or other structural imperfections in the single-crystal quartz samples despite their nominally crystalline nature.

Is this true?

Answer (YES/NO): NO